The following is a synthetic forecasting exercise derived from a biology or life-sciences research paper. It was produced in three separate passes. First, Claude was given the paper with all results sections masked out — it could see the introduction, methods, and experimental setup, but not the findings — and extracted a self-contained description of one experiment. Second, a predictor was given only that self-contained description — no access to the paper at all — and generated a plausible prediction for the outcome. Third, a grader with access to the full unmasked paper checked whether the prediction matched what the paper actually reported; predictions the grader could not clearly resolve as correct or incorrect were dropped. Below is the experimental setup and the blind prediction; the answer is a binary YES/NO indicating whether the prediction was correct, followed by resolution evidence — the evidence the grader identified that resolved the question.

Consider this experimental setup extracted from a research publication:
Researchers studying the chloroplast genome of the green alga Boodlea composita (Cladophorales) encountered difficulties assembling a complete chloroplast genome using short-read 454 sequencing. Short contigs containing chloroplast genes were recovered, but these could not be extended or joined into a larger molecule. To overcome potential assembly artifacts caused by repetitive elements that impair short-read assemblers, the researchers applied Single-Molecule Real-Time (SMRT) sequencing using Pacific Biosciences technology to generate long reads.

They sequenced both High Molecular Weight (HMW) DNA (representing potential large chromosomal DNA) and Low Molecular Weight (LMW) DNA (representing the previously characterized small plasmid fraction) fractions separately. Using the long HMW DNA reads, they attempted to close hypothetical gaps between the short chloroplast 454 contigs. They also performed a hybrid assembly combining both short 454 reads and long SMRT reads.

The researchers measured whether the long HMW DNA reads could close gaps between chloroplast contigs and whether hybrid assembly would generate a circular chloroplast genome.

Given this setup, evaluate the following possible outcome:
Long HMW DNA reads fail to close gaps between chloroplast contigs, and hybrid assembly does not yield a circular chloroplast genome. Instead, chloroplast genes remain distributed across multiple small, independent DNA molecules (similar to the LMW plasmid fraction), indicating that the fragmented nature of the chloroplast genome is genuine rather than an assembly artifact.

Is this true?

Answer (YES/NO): YES